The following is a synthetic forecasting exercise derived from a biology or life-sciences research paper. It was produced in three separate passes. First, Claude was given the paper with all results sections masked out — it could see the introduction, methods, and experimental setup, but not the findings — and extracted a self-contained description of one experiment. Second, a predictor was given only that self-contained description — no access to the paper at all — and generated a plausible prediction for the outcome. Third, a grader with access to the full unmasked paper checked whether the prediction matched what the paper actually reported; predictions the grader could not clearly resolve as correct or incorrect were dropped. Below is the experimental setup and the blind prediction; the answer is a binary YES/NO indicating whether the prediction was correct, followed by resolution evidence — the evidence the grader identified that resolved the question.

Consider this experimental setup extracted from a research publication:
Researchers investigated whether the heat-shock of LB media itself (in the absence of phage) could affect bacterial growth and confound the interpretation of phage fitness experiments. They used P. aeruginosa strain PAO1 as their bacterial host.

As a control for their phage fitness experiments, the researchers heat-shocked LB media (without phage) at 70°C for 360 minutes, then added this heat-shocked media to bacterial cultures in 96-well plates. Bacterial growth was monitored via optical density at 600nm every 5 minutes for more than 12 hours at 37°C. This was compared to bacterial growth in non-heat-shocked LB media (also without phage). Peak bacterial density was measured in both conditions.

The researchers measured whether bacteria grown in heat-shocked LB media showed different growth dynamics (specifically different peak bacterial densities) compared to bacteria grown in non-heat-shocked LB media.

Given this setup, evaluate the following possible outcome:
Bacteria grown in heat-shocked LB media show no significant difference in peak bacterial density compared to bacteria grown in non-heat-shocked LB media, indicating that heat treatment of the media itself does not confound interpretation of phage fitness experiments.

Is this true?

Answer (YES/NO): NO